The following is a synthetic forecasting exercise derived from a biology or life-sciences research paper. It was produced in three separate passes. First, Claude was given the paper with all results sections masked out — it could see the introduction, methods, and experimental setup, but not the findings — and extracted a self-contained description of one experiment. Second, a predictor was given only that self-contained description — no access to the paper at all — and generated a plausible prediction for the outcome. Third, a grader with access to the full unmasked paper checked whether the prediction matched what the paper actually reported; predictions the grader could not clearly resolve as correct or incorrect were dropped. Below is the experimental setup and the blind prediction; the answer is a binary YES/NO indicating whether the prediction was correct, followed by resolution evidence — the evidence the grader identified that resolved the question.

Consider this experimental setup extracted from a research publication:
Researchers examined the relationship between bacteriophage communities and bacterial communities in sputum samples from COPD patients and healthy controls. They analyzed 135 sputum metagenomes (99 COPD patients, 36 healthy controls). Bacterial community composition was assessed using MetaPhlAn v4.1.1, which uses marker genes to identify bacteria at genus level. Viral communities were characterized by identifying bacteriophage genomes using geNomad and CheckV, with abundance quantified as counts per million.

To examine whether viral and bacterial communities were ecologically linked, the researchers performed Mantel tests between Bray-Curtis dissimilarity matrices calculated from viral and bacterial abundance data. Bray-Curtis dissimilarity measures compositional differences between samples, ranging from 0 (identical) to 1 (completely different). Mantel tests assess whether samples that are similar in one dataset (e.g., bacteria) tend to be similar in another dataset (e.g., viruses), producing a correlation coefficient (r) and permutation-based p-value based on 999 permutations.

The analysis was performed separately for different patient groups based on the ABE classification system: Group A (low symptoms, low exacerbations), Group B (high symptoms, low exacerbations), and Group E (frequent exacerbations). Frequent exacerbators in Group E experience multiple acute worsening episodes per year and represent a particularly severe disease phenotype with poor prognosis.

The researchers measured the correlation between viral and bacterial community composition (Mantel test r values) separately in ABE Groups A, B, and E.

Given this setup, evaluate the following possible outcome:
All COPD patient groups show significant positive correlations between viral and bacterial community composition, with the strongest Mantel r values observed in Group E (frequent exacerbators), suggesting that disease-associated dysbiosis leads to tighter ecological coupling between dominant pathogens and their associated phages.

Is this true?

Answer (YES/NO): NO